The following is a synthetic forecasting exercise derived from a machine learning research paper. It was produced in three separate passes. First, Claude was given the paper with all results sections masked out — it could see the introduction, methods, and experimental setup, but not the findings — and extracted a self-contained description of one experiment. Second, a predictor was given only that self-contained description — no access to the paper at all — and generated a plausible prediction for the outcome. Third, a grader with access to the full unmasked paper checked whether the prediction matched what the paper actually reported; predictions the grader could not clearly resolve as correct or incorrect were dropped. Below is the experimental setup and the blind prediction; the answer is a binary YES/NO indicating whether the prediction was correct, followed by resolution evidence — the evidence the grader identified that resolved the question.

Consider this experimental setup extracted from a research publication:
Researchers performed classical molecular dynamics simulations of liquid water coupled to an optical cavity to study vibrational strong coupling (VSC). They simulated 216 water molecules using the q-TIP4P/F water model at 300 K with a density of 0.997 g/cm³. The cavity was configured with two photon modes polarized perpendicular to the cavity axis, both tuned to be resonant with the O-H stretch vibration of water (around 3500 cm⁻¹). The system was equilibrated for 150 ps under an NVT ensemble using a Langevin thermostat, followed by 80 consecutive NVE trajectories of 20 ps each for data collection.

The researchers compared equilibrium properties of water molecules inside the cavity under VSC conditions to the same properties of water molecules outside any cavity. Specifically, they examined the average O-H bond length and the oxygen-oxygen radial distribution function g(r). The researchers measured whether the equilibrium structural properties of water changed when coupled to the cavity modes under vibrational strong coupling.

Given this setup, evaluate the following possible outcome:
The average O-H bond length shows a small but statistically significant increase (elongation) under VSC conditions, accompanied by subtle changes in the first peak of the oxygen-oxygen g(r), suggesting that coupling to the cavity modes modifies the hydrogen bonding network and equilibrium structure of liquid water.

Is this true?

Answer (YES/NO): NO